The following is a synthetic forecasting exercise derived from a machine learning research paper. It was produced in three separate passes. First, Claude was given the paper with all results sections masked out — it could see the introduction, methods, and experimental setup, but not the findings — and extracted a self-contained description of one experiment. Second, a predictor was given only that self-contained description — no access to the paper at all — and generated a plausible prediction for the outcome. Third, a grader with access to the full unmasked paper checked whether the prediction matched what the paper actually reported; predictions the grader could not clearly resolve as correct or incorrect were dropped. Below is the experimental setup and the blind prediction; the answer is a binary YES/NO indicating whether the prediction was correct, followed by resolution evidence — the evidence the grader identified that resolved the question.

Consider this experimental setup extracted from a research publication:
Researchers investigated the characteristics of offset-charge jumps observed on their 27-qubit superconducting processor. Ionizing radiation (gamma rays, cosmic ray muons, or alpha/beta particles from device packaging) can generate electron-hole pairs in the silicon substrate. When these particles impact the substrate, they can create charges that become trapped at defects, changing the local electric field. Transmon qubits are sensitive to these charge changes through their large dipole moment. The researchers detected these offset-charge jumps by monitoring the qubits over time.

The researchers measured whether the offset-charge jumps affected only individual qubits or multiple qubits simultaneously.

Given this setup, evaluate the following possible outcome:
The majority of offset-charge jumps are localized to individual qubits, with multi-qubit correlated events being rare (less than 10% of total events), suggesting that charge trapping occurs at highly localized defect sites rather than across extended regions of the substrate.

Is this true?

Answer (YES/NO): NO